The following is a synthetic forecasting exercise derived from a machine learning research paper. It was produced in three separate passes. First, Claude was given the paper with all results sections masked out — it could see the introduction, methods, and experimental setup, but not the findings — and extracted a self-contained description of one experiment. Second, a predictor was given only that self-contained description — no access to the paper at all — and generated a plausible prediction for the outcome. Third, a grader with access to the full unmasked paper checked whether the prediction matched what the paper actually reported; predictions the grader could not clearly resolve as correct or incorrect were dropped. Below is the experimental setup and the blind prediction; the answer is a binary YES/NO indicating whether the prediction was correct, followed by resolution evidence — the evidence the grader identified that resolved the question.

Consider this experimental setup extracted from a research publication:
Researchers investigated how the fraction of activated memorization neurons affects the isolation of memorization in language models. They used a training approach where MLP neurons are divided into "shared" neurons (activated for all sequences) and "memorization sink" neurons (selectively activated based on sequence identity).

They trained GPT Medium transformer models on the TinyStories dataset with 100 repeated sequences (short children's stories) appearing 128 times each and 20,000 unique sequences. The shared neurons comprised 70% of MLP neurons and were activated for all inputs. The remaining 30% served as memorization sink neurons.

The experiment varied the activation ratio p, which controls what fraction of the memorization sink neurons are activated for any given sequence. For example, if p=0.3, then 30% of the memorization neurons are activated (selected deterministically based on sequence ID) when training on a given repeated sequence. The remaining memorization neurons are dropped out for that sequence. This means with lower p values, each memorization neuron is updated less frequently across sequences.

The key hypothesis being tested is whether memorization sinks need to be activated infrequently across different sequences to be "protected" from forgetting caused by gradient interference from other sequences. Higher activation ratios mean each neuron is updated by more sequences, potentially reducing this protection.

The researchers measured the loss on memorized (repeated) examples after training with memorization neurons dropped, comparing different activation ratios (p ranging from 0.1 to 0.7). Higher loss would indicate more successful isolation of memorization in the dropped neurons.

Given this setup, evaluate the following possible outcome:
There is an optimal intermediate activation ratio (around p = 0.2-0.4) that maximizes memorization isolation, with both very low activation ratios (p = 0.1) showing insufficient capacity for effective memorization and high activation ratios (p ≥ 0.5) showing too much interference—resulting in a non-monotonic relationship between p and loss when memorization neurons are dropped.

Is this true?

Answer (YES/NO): NO